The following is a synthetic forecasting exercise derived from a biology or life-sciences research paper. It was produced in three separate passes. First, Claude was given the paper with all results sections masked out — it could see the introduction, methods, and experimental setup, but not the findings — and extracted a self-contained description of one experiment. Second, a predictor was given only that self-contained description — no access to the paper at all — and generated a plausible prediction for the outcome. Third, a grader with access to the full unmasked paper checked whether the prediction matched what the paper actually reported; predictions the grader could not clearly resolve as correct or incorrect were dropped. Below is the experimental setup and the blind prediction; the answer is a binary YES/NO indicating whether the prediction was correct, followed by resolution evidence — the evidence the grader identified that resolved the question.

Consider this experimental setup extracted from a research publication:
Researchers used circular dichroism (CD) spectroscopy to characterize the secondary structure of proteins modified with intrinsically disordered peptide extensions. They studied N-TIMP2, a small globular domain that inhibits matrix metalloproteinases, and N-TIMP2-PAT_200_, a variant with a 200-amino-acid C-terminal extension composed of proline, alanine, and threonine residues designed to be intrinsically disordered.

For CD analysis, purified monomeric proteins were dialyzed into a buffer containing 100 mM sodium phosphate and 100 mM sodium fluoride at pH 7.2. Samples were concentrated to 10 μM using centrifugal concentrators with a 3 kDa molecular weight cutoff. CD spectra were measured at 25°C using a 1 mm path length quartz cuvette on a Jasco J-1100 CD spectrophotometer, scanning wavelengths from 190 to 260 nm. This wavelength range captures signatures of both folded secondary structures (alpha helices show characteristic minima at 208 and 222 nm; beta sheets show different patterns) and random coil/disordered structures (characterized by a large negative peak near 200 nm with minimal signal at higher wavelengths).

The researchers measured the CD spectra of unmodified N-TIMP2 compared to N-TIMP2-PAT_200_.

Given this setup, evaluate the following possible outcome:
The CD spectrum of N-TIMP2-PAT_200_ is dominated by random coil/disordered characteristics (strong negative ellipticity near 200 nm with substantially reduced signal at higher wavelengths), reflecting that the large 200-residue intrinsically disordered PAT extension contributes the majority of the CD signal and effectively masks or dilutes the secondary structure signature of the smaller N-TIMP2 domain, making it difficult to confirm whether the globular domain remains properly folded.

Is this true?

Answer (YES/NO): YES